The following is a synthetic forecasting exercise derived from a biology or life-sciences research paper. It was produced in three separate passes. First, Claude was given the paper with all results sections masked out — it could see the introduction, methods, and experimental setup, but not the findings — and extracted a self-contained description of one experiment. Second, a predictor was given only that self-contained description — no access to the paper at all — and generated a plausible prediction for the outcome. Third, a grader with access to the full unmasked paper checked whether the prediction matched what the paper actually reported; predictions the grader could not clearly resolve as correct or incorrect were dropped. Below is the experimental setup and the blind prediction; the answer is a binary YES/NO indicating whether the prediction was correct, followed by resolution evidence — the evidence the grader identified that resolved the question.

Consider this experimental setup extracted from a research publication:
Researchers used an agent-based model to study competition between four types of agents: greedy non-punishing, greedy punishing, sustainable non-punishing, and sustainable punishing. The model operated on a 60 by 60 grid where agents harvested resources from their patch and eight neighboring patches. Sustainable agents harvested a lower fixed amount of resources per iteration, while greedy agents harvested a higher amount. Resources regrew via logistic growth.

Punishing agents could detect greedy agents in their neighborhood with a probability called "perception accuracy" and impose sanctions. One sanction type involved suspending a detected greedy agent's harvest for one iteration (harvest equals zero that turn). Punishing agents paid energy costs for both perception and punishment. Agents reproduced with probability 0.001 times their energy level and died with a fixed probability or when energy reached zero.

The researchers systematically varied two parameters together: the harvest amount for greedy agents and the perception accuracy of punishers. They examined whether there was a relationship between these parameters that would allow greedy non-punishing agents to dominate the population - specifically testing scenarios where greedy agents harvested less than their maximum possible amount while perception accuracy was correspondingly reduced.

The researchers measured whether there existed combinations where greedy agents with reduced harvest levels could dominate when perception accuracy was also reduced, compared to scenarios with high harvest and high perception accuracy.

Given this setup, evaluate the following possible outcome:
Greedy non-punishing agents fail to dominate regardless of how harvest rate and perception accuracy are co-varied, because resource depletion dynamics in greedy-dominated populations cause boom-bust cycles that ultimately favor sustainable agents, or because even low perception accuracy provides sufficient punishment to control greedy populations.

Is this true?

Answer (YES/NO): NO